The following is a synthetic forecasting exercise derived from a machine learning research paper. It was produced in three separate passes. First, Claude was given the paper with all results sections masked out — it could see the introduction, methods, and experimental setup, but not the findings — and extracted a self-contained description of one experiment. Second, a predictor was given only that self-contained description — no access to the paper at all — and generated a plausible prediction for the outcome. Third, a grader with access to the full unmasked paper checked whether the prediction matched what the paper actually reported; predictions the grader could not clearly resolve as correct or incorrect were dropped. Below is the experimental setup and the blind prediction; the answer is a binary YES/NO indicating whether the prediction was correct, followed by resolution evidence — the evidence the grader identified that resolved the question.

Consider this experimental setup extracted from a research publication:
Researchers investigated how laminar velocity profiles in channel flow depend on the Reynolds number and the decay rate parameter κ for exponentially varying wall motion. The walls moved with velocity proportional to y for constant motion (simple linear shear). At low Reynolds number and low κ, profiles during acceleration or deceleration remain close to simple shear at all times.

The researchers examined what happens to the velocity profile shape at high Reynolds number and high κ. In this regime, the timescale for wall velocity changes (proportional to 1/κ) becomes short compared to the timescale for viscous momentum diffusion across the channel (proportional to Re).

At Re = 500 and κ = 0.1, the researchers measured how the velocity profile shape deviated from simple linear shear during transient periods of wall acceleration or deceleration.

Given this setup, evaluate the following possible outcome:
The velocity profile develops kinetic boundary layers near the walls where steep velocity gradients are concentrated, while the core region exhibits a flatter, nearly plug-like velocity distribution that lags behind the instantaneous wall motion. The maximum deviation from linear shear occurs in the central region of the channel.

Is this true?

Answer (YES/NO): NO